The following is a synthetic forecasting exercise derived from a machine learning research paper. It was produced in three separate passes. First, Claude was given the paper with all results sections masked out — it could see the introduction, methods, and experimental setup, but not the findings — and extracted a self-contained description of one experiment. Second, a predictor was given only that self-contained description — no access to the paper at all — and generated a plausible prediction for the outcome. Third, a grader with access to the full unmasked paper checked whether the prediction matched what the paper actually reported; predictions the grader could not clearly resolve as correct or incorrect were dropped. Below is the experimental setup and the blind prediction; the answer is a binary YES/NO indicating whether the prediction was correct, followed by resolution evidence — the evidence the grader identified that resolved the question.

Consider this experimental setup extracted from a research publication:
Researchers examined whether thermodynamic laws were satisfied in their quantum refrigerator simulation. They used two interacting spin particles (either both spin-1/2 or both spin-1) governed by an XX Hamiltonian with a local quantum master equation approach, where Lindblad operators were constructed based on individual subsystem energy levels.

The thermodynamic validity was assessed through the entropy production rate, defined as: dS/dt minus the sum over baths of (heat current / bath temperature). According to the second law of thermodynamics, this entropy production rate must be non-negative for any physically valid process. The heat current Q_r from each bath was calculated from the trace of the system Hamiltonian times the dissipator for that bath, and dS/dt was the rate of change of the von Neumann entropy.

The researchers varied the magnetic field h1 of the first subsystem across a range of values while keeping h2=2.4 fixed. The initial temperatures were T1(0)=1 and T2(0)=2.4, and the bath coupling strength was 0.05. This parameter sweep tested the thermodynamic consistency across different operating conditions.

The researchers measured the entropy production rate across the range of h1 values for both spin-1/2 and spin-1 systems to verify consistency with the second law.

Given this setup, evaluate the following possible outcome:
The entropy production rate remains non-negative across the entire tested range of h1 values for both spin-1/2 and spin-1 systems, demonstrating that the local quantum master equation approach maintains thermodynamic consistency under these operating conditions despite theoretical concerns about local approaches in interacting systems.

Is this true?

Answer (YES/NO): YES